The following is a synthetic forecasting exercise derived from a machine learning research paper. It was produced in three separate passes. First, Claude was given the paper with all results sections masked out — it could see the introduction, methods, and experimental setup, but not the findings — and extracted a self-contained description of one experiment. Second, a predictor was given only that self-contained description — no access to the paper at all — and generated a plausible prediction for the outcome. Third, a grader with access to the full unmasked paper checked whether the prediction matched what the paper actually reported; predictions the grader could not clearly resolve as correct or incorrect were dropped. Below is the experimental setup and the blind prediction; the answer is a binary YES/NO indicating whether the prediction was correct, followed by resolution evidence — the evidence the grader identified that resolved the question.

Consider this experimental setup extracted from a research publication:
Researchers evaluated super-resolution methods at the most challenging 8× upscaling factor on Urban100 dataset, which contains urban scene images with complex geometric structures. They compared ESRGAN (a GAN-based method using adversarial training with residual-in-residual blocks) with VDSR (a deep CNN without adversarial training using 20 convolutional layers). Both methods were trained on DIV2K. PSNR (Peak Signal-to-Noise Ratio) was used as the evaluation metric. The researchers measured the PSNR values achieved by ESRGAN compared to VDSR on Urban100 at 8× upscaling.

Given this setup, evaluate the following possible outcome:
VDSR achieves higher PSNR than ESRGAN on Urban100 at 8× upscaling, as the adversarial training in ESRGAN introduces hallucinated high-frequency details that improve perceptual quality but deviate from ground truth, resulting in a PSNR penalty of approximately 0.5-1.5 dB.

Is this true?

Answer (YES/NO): NO